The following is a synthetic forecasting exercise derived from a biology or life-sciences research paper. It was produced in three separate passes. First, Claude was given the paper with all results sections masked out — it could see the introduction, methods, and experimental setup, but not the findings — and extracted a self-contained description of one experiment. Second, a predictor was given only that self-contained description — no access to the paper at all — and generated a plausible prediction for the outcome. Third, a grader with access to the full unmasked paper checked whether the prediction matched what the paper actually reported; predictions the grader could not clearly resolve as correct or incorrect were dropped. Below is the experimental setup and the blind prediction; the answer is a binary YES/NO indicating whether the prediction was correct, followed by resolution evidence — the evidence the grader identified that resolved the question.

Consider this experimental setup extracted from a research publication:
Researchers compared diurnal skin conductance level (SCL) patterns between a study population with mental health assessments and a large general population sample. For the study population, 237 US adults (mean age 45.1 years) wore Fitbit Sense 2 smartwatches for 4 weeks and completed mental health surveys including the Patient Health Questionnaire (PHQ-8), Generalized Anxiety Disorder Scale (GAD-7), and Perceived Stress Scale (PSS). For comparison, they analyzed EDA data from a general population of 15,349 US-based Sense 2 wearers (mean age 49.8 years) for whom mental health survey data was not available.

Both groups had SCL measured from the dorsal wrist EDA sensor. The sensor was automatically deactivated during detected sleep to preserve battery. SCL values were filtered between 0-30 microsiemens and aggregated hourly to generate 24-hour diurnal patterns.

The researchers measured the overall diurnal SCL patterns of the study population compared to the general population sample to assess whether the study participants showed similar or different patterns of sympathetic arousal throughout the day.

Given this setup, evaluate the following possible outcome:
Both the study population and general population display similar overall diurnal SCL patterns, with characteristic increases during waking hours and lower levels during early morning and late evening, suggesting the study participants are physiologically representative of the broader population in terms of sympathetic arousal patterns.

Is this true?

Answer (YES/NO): NO